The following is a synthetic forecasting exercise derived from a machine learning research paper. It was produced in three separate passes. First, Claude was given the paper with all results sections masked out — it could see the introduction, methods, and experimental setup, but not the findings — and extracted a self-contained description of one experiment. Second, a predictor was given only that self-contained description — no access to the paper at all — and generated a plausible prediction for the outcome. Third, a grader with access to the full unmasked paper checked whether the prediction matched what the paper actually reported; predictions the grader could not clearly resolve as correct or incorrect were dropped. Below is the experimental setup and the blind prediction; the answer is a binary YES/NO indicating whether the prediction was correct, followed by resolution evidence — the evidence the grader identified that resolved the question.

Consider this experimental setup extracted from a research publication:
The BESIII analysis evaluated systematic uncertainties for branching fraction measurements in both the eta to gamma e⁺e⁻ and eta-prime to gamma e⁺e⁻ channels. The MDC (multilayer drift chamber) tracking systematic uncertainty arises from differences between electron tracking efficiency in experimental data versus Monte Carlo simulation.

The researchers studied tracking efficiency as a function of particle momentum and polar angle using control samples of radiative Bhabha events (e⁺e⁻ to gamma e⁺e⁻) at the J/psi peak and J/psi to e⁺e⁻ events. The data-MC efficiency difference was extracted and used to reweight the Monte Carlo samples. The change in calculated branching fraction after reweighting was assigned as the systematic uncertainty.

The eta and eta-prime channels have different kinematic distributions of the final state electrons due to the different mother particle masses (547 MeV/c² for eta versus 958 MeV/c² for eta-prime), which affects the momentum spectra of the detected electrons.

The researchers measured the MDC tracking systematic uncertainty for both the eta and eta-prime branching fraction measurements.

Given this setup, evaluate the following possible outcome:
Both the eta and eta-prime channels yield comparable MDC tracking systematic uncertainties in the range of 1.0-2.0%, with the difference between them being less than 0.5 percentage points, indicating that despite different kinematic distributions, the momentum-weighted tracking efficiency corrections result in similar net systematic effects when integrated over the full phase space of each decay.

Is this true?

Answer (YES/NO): NO